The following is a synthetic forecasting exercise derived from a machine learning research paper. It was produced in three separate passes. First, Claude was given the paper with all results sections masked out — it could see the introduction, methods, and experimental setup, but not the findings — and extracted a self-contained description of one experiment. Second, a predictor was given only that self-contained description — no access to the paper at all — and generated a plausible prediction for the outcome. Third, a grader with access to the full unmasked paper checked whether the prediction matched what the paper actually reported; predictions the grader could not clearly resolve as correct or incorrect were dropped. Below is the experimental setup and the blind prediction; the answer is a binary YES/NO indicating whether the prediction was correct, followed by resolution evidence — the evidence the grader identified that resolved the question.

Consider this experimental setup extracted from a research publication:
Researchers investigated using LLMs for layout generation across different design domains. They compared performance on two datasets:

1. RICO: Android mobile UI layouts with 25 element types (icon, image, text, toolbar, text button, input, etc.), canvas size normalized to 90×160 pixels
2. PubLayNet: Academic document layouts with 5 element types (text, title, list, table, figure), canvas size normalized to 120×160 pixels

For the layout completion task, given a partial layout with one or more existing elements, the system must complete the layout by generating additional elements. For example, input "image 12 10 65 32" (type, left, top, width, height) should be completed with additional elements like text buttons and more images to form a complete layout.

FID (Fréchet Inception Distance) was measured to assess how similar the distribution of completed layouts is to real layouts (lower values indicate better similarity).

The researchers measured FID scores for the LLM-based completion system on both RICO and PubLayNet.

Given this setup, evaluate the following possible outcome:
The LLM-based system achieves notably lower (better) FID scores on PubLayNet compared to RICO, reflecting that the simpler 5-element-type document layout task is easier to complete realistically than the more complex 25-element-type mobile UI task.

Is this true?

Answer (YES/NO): YES